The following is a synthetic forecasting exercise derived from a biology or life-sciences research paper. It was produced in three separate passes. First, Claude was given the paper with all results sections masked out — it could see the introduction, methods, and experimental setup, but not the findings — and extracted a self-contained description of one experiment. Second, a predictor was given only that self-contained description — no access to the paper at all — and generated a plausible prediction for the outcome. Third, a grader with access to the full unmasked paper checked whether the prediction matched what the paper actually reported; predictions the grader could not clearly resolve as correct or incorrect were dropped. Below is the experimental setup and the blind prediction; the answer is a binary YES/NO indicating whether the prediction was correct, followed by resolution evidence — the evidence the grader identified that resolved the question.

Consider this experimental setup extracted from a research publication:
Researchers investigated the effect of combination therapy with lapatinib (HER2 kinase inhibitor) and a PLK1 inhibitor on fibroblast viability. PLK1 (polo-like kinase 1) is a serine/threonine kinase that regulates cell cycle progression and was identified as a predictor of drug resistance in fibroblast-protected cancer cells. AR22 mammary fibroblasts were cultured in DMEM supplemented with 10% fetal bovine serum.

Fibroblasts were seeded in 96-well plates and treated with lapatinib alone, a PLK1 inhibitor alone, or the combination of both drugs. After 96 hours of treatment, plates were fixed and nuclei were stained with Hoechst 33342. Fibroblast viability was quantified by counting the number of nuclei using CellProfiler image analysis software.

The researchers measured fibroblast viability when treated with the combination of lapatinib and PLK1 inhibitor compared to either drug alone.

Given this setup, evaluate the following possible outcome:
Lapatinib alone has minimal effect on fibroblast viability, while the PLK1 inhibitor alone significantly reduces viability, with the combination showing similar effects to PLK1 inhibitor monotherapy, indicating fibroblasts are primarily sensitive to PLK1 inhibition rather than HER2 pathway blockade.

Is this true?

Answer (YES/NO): NO